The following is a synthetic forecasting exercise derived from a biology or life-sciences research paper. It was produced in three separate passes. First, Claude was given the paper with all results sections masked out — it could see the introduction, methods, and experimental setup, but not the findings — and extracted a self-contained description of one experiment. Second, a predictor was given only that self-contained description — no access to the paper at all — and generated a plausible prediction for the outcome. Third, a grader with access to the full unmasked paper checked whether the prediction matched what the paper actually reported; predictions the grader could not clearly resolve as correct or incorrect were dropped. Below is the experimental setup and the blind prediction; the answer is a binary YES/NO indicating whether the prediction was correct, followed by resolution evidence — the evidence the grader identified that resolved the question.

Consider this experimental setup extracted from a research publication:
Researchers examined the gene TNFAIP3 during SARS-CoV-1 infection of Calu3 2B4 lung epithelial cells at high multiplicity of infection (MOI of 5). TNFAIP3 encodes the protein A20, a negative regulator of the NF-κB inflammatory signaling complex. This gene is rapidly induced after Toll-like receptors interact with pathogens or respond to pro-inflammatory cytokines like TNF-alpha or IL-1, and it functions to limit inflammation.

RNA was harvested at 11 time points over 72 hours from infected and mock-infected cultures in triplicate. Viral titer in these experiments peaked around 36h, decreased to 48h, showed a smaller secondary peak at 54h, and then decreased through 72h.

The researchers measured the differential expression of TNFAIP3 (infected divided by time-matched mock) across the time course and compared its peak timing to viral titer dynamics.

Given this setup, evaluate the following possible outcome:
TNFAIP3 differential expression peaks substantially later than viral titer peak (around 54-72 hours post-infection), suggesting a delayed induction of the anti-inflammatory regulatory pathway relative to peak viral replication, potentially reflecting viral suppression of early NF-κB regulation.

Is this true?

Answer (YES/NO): NO